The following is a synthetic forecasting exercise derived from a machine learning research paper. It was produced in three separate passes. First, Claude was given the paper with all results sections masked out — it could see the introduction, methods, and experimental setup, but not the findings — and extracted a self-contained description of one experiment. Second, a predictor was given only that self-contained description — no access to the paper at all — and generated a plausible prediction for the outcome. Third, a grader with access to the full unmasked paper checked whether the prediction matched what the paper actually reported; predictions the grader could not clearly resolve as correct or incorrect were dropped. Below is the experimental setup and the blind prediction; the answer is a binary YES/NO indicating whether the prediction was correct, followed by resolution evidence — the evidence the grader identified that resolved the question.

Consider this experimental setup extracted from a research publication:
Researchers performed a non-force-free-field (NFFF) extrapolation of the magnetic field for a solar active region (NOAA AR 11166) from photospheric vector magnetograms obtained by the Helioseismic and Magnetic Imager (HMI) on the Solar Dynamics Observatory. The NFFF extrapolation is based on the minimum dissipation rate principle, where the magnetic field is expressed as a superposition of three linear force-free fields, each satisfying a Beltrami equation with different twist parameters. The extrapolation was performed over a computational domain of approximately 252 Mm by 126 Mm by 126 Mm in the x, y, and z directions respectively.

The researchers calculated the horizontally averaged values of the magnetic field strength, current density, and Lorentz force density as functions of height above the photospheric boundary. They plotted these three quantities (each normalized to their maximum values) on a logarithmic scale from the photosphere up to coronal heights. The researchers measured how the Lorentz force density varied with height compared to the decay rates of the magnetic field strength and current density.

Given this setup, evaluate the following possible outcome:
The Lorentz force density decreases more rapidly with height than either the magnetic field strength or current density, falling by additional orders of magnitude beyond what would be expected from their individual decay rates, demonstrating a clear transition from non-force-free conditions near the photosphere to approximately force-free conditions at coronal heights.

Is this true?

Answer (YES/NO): YES